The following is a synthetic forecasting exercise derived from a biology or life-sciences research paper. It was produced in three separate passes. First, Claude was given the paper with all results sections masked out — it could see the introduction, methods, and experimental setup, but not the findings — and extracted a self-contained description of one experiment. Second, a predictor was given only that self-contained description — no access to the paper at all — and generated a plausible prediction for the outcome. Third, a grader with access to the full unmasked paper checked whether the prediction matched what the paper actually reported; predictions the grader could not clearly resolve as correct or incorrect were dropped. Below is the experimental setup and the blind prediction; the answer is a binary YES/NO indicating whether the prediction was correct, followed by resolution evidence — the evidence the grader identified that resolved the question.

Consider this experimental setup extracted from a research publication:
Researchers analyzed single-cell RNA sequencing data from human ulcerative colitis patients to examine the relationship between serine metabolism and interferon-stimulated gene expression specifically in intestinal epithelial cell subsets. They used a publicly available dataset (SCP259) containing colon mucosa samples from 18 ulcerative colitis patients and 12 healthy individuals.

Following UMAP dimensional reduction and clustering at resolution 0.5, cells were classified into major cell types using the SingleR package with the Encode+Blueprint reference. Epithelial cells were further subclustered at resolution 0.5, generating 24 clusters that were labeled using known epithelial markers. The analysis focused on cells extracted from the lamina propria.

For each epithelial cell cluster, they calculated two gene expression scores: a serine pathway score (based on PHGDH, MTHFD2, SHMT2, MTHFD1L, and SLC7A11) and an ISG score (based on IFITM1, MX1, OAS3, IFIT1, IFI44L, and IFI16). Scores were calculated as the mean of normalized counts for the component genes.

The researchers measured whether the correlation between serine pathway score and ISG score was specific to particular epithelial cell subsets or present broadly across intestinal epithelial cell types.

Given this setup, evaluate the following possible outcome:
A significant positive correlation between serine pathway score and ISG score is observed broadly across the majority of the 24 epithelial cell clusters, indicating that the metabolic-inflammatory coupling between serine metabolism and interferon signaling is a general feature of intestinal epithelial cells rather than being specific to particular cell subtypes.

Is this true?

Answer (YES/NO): NO